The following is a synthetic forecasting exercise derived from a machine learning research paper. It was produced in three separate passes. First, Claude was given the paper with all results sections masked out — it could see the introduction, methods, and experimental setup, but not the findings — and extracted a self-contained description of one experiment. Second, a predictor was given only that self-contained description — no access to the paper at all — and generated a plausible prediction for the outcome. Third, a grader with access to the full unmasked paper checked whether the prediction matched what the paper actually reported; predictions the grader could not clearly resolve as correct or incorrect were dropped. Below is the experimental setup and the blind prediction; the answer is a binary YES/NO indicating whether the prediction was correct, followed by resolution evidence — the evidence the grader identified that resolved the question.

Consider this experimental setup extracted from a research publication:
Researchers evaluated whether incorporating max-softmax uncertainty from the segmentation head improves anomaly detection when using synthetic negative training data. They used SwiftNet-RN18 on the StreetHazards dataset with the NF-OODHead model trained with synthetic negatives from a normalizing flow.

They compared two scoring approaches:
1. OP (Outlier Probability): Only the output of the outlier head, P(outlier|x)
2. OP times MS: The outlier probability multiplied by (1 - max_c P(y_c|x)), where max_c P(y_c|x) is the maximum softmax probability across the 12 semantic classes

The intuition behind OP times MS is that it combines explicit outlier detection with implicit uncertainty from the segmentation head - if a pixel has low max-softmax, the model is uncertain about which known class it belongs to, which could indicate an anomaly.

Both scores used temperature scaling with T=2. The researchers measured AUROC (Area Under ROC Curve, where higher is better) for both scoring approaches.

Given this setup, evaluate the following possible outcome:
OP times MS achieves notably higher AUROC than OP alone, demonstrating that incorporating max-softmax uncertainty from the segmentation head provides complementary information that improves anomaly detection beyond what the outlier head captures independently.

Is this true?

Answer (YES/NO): YES